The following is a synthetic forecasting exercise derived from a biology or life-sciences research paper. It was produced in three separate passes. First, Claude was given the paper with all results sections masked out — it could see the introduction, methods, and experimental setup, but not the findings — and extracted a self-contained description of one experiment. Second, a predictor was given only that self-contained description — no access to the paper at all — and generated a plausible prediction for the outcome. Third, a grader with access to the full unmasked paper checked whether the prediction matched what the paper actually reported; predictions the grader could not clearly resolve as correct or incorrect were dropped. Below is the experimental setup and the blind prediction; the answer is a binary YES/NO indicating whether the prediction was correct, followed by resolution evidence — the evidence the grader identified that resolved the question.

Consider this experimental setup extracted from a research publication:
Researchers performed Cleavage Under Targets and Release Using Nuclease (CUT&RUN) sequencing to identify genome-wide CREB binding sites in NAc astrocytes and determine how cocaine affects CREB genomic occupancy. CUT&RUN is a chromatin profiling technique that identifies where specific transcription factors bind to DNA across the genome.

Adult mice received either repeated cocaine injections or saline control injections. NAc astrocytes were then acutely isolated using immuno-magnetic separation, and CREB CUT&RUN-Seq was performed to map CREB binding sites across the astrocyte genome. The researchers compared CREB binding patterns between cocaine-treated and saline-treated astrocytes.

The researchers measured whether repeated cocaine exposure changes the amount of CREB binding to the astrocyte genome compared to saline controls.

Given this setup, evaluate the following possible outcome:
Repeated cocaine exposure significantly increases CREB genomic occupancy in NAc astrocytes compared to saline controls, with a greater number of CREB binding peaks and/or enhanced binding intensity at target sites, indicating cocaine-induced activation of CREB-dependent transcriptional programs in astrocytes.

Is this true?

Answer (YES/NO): YES